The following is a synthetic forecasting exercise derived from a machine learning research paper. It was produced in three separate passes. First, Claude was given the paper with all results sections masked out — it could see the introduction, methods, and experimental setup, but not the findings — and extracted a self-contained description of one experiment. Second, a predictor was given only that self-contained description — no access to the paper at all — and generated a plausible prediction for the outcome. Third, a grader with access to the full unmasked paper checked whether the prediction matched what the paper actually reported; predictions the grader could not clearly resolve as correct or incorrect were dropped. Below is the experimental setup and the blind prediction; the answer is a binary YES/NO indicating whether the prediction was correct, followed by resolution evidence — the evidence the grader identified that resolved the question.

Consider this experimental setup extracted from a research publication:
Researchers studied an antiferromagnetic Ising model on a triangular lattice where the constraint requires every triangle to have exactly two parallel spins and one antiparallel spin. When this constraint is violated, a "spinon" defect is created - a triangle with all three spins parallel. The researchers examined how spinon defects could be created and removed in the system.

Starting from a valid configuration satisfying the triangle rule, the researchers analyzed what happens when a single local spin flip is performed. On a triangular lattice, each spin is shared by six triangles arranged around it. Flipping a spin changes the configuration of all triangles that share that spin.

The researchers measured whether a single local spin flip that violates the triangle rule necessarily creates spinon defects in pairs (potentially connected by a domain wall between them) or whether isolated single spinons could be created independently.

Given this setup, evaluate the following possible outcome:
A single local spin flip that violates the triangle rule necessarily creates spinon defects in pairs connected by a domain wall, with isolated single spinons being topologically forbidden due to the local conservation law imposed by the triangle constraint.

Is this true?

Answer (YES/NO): YES